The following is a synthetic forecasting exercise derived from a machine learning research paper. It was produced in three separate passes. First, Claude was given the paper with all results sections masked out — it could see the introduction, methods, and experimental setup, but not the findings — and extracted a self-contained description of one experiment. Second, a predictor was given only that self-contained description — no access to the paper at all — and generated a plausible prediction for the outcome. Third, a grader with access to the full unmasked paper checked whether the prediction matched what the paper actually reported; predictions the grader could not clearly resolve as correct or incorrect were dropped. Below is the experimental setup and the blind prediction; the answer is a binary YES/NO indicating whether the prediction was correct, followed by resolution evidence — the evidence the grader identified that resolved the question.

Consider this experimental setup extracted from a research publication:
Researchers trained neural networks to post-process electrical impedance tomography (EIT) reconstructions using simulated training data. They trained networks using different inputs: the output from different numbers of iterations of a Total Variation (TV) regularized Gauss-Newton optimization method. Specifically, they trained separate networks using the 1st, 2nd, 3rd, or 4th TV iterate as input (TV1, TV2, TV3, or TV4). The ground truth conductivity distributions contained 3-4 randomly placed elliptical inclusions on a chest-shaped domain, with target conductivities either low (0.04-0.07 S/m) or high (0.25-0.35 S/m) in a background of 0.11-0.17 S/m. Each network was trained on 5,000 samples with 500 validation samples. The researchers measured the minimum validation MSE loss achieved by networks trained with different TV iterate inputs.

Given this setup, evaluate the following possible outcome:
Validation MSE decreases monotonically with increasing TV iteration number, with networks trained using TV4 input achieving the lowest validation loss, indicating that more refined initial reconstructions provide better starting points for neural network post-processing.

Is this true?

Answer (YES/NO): NO